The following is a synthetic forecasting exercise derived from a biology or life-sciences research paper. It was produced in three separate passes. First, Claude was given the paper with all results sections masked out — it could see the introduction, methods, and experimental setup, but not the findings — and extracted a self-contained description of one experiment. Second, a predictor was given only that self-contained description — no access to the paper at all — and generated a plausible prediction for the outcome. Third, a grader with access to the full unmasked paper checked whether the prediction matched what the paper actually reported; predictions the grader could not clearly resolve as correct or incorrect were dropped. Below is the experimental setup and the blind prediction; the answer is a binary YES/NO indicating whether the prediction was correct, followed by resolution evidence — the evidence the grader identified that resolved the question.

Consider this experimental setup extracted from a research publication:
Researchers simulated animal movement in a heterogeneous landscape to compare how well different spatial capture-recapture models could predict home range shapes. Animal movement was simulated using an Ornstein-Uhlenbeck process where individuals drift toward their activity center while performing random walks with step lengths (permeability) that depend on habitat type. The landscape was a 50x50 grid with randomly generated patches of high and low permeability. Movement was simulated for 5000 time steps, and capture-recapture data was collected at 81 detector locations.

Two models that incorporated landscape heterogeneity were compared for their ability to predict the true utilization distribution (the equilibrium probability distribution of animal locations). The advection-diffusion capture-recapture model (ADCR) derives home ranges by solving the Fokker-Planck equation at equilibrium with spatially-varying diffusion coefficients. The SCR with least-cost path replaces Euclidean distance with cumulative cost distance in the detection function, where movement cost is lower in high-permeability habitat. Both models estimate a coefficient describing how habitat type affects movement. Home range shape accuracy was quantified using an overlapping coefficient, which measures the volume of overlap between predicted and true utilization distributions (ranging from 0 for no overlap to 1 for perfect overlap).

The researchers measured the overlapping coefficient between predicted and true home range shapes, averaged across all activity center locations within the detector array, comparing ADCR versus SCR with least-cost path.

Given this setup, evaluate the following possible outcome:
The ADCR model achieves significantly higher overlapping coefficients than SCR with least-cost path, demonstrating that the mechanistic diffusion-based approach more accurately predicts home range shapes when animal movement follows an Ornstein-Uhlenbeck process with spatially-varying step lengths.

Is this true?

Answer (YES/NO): YES